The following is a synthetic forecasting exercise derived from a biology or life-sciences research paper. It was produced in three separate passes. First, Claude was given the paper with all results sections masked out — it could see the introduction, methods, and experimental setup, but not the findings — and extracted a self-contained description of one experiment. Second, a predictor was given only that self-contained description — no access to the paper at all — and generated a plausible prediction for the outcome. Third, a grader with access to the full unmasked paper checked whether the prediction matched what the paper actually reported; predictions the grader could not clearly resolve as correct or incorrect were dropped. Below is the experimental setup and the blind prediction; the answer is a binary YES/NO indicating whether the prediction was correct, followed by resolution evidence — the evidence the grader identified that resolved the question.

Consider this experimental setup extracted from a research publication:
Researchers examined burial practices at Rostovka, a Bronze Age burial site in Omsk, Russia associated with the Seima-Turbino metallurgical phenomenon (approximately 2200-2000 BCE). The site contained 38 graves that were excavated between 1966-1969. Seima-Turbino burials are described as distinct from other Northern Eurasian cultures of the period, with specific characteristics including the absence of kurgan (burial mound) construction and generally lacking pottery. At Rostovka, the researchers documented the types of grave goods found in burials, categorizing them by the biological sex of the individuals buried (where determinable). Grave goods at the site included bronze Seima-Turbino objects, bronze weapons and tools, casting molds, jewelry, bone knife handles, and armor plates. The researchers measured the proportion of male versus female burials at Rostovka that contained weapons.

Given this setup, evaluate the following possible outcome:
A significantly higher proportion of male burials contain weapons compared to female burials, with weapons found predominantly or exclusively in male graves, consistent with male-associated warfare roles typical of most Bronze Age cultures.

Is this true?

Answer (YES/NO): NO